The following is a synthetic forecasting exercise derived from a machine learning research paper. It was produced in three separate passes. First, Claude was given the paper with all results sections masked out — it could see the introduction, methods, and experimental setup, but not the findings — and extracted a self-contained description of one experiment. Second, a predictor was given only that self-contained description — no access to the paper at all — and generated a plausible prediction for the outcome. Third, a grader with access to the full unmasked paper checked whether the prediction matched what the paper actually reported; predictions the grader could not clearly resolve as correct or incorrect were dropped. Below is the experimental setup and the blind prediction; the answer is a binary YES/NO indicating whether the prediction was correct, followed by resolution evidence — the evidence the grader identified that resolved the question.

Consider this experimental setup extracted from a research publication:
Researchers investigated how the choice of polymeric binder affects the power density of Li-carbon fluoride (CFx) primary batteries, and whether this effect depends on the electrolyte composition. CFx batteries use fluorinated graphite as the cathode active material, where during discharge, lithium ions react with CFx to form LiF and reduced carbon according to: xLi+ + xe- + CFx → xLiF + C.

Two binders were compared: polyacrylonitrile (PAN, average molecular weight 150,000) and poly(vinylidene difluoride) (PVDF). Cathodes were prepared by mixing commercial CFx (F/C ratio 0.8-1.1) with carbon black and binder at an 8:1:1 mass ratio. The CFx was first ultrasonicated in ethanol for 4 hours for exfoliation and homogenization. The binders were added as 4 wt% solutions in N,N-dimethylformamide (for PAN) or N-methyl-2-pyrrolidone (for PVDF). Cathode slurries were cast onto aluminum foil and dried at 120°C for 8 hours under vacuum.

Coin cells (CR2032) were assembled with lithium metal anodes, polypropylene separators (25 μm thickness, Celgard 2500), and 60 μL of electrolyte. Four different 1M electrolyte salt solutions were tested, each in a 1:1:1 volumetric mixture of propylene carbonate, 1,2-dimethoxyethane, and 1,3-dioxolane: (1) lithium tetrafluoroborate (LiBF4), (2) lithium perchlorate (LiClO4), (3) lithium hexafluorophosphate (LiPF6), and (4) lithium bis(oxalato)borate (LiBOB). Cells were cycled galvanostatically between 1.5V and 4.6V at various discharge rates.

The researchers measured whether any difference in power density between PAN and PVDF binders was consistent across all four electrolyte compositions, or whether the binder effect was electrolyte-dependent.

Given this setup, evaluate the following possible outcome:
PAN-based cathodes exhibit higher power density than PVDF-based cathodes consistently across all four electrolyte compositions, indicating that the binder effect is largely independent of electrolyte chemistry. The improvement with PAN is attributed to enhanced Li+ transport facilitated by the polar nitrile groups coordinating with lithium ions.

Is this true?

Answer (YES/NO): NO